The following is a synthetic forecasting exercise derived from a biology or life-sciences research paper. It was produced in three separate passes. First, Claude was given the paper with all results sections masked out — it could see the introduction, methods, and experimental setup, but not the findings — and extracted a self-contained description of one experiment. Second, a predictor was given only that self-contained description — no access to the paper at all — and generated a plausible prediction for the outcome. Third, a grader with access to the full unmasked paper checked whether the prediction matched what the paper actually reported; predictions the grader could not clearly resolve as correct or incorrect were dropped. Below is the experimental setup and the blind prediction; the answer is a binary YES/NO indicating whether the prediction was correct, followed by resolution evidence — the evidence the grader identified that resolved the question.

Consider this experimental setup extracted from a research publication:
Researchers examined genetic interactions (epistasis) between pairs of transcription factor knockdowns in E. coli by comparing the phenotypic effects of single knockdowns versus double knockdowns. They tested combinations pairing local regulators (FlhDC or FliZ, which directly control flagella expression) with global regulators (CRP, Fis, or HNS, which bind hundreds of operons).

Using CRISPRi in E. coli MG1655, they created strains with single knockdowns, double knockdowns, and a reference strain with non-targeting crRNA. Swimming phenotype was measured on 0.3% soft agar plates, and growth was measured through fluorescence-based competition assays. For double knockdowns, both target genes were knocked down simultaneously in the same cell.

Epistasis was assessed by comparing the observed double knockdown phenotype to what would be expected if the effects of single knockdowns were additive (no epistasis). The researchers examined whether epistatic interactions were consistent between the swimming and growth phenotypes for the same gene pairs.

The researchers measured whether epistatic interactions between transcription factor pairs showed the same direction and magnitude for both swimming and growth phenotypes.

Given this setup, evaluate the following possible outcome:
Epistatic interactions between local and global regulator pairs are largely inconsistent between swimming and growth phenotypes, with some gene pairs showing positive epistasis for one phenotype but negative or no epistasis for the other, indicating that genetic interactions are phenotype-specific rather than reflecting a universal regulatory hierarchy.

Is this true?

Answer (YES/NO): YES